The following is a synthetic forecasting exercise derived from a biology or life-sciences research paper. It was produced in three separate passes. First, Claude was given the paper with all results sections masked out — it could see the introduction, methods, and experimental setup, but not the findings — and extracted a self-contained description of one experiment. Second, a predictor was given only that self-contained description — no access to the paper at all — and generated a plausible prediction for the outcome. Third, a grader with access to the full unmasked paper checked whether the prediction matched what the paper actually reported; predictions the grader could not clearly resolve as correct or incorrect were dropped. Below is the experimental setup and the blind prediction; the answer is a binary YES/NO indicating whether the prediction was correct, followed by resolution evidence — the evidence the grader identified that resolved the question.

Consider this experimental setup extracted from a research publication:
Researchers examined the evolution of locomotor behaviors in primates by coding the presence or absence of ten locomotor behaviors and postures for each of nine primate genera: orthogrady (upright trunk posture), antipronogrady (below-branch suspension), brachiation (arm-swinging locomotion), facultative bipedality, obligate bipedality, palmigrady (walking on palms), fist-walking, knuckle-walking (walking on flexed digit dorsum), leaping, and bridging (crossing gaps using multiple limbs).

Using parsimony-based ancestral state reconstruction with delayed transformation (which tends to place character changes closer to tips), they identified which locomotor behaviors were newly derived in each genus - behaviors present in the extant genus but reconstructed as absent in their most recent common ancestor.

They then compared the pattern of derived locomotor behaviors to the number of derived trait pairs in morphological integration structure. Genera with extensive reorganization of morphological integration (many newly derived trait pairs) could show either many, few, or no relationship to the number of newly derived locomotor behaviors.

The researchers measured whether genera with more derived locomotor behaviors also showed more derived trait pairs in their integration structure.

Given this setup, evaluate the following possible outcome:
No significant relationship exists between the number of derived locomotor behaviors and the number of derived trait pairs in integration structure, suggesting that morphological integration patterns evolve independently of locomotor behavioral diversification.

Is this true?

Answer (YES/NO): NO